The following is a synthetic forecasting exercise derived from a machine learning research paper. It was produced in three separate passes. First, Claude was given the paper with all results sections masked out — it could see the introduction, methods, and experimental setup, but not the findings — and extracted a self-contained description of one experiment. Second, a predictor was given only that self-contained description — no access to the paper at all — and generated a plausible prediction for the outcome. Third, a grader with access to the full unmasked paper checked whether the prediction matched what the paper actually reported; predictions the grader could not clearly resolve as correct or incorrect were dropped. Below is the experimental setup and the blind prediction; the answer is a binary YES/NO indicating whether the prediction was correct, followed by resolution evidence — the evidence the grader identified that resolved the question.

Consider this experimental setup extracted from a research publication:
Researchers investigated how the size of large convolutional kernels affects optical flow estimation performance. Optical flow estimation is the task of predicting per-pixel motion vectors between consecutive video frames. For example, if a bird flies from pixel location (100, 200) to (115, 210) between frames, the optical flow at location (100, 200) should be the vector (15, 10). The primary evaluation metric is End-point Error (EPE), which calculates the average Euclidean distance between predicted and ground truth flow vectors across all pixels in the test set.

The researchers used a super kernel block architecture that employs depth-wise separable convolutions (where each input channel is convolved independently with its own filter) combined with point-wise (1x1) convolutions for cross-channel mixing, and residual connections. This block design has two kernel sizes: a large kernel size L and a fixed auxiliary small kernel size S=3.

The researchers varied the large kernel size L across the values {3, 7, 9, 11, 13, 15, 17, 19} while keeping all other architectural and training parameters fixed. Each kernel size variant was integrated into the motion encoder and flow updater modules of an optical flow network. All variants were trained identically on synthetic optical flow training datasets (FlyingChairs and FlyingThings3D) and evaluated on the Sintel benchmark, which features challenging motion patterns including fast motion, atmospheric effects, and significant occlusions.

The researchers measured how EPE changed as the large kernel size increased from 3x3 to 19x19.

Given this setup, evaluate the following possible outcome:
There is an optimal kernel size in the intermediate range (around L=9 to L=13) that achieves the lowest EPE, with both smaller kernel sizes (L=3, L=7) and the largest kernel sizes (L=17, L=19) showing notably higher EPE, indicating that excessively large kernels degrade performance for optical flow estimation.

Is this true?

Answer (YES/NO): NO